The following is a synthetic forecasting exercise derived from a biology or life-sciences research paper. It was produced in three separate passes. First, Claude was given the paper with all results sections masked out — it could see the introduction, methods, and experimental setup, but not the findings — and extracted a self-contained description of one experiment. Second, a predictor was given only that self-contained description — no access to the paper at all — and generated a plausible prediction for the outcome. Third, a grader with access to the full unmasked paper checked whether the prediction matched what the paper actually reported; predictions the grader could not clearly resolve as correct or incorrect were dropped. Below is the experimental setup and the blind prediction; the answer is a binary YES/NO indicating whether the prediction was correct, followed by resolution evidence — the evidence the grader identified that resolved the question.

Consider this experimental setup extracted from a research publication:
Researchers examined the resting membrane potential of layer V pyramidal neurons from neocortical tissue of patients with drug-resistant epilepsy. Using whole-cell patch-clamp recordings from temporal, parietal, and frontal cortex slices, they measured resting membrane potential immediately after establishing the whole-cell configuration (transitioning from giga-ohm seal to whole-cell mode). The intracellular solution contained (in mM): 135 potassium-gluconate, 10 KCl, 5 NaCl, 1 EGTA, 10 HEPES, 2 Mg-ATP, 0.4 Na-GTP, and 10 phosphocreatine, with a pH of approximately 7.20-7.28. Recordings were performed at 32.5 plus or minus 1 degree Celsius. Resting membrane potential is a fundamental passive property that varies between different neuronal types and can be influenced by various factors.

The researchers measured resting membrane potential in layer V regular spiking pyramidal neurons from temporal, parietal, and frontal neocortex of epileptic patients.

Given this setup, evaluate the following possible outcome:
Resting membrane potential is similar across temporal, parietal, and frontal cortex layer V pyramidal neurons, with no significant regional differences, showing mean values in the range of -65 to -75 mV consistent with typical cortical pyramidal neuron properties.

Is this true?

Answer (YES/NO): YES